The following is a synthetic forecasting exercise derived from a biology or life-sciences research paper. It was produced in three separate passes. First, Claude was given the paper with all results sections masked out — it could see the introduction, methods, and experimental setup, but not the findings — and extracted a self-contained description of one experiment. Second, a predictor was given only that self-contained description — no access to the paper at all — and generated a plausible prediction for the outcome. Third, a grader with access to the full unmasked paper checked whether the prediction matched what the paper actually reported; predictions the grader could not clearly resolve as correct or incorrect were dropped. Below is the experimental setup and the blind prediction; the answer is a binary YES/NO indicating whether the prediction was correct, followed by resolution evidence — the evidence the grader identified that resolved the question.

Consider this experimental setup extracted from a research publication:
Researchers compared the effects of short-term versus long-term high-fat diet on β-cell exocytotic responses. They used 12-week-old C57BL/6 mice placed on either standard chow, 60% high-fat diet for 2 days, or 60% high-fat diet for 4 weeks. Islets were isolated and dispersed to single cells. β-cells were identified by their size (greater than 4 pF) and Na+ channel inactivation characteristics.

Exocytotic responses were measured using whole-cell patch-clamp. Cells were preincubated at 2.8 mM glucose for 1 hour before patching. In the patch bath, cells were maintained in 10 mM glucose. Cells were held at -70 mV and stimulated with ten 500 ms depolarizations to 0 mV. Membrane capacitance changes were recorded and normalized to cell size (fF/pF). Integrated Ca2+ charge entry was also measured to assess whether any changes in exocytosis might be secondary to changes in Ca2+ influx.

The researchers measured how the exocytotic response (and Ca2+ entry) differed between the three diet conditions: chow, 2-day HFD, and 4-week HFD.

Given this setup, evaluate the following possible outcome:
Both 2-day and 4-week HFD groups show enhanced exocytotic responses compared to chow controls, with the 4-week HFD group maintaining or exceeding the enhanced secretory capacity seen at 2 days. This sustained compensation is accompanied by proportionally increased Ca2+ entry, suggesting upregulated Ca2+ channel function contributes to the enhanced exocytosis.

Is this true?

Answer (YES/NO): NO